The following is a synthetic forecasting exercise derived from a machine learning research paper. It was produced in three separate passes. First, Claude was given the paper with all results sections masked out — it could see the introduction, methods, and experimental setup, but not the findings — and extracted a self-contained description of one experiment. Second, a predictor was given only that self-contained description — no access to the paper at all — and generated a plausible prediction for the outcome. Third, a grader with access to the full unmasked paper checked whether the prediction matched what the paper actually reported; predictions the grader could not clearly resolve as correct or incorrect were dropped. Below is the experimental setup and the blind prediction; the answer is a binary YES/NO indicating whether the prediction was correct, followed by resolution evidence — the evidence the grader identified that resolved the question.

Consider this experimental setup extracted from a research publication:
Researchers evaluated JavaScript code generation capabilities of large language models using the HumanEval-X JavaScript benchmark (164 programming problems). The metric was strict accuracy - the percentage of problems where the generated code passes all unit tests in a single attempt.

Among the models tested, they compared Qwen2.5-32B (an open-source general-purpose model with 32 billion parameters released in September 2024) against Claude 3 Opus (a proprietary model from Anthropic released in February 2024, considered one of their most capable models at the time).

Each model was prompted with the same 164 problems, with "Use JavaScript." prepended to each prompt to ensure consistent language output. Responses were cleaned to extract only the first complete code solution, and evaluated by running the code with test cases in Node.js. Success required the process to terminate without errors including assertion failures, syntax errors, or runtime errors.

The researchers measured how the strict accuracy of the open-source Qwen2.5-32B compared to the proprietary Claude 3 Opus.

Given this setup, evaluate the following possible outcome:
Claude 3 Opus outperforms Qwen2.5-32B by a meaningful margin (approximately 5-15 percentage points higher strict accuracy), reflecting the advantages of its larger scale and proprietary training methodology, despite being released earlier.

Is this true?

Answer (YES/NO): NO